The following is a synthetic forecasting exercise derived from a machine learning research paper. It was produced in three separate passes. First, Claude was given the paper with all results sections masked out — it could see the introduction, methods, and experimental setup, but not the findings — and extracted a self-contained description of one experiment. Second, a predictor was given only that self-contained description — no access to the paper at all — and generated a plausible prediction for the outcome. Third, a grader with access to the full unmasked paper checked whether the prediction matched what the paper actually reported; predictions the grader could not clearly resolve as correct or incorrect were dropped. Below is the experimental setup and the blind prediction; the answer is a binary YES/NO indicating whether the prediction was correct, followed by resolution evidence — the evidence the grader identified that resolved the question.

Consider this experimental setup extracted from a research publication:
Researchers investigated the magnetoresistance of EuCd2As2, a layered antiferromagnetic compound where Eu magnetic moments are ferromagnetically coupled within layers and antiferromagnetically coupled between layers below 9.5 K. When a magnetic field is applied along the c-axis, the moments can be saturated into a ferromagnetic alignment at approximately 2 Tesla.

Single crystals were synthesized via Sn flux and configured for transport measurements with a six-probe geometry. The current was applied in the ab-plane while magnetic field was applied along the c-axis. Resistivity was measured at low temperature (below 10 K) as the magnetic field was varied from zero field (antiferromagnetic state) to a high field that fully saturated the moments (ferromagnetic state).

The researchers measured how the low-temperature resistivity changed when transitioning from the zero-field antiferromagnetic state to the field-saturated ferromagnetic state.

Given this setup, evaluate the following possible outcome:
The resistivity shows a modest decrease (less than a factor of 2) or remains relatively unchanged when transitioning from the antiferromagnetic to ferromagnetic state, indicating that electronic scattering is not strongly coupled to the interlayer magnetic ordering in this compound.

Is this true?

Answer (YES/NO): NO